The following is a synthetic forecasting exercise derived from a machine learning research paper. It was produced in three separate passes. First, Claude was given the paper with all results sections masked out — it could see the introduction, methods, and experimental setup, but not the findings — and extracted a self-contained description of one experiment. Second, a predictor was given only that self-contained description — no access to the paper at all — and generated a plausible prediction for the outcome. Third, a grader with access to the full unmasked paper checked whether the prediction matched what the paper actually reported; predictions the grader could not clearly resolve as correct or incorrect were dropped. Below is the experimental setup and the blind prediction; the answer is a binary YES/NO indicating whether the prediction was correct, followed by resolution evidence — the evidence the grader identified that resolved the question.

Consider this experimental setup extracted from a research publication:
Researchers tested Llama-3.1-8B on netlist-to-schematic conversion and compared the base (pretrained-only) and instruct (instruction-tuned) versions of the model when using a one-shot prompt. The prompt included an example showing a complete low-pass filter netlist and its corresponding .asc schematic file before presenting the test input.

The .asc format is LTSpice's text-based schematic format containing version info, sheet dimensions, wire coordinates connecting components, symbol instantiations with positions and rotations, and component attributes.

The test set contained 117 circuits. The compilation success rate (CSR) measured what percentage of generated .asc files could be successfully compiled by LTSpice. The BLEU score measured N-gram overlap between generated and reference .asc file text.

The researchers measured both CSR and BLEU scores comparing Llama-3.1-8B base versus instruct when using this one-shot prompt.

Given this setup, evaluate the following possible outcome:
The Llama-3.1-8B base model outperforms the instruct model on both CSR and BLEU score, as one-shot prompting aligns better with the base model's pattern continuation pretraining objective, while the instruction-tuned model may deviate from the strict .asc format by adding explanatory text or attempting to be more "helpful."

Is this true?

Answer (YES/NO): NO